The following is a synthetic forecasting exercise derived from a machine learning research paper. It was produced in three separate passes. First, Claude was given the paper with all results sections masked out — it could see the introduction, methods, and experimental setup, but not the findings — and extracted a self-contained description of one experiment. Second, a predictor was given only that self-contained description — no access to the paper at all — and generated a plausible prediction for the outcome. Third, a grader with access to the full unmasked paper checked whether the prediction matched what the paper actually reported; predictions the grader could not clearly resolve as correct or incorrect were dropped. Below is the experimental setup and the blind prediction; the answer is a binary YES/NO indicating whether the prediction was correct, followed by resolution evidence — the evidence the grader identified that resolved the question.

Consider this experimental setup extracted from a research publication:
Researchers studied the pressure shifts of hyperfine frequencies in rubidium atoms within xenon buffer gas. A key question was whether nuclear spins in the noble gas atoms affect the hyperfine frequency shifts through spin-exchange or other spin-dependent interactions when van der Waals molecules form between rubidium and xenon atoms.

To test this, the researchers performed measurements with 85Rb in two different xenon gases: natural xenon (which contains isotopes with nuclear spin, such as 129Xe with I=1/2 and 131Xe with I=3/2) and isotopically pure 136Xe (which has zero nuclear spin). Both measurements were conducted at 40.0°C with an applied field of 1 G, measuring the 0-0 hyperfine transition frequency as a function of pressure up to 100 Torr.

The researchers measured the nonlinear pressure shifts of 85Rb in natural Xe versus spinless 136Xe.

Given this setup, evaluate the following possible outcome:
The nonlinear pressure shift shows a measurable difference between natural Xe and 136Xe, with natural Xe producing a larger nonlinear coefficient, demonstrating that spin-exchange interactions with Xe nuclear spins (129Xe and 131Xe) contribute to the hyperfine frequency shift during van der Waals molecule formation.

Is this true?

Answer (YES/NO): NO